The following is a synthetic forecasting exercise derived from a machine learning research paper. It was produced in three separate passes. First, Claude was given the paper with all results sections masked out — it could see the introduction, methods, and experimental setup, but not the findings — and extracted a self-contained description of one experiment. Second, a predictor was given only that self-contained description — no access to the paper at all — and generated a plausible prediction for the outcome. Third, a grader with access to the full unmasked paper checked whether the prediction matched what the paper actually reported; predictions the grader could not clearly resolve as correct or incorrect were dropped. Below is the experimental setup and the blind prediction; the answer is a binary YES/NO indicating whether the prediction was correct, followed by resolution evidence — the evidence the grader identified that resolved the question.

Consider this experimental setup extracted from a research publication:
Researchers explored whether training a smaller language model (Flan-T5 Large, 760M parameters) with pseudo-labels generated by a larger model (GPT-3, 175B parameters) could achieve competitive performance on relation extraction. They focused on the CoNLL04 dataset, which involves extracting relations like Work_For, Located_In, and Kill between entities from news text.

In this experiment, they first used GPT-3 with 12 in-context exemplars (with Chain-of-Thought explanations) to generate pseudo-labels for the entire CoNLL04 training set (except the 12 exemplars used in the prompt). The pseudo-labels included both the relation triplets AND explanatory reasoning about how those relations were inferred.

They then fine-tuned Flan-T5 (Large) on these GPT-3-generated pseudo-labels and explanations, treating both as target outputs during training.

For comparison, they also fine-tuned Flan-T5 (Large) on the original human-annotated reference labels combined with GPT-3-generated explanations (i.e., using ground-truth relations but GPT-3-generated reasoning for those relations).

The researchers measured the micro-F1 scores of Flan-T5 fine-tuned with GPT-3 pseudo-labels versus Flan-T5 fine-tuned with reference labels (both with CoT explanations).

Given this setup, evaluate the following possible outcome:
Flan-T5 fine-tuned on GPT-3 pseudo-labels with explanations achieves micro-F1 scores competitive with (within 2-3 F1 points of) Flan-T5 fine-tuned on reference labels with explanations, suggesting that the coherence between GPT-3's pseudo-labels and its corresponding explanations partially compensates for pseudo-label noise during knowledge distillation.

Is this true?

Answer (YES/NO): NO